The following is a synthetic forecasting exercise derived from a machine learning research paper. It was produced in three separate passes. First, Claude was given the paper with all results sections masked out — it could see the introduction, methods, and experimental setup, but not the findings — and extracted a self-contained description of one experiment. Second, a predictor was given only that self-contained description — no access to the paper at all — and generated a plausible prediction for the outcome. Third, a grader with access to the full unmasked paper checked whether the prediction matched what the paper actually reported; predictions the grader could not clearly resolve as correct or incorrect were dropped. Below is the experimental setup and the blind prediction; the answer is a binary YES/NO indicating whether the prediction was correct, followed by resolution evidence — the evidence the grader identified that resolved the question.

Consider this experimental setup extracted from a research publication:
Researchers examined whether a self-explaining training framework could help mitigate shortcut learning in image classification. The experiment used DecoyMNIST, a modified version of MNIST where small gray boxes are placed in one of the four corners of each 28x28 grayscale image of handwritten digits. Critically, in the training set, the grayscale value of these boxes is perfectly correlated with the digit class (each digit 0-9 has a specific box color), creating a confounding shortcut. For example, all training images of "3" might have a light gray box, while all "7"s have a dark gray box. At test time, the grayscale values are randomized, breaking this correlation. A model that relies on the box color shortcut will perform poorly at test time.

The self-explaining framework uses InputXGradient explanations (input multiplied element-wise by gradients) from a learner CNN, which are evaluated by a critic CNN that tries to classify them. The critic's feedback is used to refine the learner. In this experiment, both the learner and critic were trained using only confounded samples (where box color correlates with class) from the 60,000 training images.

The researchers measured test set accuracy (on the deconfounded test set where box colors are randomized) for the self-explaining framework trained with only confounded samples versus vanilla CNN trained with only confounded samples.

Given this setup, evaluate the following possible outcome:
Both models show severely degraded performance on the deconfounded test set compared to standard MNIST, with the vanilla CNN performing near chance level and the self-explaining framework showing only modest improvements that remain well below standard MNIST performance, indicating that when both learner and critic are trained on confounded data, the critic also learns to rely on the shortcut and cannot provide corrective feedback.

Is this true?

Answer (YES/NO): NO